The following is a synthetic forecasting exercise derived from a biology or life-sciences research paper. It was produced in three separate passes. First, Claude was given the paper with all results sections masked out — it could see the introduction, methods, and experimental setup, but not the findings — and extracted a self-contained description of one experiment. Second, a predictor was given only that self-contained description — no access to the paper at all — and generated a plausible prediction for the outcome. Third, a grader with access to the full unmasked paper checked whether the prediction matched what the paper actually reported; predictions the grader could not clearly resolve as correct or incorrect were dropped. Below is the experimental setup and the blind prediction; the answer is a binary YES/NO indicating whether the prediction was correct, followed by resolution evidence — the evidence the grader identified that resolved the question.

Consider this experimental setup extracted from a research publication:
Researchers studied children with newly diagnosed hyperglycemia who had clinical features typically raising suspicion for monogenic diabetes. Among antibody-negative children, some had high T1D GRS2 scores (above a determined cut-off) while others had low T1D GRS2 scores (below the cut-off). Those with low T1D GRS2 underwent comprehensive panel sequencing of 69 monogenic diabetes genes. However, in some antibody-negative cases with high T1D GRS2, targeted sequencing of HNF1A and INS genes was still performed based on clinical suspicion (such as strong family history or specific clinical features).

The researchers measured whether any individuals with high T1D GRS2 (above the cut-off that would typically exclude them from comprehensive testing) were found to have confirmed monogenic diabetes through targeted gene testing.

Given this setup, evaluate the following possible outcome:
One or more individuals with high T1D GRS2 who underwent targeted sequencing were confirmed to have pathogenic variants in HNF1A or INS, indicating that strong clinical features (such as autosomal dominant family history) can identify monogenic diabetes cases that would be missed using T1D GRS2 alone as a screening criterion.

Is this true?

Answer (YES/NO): YES